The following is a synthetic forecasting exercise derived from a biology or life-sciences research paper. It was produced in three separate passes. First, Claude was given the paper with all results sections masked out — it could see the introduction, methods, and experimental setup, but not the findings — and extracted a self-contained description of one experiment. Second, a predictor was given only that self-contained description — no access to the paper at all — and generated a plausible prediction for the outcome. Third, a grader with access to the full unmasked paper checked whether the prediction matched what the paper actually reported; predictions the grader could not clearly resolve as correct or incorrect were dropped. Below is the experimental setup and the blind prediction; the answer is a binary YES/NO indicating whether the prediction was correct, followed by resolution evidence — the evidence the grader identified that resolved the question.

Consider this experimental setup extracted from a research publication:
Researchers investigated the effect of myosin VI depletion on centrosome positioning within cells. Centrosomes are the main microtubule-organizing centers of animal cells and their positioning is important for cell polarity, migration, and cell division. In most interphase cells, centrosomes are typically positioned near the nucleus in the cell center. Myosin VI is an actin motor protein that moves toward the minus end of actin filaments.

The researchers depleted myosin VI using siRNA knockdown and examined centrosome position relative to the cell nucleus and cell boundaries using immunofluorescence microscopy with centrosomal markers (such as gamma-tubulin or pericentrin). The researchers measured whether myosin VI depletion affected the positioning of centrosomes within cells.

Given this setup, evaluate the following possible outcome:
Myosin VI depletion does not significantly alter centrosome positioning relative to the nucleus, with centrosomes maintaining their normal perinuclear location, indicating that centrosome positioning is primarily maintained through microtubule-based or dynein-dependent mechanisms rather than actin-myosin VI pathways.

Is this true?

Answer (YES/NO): NO